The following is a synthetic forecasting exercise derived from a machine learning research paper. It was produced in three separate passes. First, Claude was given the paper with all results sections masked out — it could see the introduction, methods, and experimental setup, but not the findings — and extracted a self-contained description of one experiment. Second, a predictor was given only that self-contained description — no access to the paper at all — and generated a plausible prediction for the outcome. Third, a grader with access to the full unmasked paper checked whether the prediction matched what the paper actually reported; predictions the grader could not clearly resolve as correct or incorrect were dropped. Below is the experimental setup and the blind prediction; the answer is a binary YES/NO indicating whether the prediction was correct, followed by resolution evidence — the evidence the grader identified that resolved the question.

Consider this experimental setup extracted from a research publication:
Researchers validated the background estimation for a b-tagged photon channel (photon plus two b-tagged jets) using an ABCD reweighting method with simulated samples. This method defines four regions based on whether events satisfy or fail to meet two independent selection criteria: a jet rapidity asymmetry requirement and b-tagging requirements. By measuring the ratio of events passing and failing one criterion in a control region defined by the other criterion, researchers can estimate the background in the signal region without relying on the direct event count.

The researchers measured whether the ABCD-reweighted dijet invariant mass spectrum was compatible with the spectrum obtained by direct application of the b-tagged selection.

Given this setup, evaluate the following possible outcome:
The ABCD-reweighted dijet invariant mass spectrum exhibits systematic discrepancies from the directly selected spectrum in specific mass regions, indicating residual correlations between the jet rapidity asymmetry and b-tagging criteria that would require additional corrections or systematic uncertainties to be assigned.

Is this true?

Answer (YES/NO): NO